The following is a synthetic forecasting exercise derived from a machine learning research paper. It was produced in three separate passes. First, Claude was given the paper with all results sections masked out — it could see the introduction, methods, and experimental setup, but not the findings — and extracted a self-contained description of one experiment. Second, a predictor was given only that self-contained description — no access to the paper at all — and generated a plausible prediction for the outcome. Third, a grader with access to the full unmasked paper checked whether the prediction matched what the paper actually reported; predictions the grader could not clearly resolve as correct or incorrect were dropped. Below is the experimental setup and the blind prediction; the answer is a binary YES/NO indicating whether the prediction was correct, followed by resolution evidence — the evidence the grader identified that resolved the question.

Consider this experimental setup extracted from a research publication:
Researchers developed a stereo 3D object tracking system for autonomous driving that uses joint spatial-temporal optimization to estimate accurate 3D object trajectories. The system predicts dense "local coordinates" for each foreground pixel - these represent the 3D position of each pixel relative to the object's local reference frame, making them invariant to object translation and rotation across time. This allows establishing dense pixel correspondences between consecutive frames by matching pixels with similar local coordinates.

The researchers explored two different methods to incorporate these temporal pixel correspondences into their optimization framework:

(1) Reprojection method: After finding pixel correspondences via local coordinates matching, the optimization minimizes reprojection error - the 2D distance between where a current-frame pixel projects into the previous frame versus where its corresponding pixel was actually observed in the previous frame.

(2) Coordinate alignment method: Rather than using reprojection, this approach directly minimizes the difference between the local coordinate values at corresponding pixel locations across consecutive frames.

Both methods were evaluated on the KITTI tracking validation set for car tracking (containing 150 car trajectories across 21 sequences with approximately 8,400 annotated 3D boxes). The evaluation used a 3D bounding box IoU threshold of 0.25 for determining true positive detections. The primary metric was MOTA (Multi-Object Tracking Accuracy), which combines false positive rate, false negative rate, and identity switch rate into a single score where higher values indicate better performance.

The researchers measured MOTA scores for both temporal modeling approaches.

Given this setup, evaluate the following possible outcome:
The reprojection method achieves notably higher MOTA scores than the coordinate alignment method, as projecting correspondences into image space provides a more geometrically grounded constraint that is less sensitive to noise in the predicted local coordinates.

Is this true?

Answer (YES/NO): NO